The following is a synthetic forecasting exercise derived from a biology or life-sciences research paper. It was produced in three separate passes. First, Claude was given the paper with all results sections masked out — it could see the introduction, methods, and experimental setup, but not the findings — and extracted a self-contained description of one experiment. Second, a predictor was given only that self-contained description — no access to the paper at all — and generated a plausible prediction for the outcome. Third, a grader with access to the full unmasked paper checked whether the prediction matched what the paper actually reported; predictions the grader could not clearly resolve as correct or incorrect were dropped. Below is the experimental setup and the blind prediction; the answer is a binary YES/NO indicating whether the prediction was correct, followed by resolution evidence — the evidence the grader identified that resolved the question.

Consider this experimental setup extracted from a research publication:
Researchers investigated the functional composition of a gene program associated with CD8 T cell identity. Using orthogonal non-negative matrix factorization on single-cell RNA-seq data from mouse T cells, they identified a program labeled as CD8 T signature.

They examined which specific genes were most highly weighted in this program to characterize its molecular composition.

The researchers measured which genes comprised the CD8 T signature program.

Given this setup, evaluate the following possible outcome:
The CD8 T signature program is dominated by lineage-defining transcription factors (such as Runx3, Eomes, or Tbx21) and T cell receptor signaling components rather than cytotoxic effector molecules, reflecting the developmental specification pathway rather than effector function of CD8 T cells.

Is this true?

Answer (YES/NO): NO